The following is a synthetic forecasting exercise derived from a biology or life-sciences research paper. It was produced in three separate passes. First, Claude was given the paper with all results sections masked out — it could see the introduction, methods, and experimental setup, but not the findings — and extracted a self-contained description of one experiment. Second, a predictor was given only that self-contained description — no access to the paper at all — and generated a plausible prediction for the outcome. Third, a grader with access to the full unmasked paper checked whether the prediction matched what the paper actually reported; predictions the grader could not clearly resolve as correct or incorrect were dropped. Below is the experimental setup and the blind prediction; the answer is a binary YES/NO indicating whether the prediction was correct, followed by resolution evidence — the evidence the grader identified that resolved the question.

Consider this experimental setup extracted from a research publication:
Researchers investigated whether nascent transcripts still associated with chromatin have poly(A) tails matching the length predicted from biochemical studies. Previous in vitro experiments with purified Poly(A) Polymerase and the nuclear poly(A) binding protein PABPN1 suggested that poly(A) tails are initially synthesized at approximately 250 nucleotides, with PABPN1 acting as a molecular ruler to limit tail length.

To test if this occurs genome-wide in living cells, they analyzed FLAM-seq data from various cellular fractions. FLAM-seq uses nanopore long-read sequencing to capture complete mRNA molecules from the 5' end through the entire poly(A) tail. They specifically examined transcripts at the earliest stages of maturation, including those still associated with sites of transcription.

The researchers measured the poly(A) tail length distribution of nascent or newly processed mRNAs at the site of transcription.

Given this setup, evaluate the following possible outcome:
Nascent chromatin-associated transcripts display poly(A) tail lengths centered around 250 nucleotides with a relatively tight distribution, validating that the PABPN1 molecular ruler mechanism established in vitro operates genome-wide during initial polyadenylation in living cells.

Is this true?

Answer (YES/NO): NO